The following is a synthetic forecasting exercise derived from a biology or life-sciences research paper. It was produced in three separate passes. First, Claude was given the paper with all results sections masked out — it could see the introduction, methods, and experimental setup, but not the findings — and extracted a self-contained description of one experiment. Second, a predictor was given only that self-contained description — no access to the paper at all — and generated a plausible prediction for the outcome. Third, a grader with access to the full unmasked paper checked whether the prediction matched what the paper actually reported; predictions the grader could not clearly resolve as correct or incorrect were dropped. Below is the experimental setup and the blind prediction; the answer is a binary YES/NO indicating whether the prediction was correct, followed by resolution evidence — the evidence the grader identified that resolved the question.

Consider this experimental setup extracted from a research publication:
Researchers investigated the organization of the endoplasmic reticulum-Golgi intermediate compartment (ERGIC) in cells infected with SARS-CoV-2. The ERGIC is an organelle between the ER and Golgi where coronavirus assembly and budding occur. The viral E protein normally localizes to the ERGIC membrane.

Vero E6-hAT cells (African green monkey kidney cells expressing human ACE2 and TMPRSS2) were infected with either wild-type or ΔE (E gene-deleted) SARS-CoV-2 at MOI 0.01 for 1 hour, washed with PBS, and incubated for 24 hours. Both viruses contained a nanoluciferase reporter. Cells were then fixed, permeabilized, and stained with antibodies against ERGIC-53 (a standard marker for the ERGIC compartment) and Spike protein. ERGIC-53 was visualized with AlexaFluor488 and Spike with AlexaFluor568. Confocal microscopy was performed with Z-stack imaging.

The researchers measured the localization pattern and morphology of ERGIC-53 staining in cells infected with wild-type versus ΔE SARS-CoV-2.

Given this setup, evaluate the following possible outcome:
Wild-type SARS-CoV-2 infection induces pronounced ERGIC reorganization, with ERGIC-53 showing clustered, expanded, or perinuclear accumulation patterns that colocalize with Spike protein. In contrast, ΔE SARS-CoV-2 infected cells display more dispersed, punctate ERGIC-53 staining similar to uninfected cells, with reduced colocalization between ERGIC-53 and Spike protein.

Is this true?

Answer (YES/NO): NO